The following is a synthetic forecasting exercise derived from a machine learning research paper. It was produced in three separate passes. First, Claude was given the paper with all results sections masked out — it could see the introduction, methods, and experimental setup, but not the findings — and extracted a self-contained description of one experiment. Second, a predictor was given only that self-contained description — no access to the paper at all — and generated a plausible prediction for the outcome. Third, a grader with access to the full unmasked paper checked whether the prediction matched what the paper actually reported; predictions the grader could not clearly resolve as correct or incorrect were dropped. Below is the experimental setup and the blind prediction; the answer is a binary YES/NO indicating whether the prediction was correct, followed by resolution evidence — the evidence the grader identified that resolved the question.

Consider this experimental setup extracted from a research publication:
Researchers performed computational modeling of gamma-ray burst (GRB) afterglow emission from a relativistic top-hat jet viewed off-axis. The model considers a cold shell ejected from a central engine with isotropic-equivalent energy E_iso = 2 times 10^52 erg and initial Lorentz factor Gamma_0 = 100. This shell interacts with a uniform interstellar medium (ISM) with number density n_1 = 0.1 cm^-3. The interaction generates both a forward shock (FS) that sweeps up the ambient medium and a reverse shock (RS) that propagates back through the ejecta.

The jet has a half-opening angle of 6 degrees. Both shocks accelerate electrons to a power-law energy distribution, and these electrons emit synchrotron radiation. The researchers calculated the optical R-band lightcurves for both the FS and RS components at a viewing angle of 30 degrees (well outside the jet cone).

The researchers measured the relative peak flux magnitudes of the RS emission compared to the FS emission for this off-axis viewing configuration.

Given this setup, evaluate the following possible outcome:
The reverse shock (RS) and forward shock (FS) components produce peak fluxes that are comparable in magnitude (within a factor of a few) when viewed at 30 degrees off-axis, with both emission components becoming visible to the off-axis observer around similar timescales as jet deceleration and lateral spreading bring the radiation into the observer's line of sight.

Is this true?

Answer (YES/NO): NO